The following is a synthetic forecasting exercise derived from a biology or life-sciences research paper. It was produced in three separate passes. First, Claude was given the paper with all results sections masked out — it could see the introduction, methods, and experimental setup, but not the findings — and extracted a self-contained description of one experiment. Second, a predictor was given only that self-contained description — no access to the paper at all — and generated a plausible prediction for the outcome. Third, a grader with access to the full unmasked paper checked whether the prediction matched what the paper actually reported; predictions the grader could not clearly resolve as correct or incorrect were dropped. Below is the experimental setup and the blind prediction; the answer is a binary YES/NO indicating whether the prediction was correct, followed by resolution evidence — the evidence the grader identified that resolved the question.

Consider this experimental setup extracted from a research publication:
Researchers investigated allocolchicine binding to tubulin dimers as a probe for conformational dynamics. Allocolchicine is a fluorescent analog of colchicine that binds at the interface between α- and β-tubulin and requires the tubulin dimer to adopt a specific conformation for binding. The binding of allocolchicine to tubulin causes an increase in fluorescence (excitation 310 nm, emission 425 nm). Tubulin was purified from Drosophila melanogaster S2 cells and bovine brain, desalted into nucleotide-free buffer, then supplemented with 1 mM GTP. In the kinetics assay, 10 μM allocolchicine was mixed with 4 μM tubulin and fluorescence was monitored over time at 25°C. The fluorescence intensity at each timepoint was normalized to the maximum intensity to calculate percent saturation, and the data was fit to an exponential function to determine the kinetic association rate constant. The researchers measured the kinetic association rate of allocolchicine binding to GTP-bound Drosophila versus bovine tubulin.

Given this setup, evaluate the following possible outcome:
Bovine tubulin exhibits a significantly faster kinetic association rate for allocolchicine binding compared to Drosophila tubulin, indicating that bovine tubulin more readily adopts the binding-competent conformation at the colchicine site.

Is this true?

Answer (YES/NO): YES